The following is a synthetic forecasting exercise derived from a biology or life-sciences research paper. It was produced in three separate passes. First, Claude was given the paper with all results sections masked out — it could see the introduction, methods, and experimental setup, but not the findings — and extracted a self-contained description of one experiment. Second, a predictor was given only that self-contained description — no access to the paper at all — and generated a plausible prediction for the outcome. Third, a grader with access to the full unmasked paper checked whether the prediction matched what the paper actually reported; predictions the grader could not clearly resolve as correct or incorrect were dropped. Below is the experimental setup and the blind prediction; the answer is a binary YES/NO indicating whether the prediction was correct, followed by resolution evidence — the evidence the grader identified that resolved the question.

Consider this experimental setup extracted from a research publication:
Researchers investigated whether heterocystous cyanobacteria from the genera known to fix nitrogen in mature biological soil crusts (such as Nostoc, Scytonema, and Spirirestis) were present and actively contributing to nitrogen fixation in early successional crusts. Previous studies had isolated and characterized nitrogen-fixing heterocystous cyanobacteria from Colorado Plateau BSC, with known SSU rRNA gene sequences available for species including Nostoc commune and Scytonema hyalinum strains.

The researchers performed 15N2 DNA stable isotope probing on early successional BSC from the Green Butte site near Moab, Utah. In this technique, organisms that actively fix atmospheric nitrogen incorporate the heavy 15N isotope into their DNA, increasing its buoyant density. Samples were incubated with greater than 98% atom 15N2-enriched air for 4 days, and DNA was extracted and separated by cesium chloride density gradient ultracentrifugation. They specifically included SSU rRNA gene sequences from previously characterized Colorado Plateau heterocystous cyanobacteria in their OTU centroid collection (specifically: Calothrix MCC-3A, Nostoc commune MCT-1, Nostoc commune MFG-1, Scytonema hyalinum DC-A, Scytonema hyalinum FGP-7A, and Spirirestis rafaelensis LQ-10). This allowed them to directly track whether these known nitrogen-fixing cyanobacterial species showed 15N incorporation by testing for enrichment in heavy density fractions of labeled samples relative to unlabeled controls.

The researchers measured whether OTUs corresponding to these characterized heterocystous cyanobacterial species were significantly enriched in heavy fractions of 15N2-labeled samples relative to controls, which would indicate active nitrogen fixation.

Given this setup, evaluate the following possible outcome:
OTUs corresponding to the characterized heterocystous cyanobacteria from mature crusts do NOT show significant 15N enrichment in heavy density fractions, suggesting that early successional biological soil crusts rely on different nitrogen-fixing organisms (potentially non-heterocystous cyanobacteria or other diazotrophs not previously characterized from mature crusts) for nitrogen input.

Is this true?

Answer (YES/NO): YES